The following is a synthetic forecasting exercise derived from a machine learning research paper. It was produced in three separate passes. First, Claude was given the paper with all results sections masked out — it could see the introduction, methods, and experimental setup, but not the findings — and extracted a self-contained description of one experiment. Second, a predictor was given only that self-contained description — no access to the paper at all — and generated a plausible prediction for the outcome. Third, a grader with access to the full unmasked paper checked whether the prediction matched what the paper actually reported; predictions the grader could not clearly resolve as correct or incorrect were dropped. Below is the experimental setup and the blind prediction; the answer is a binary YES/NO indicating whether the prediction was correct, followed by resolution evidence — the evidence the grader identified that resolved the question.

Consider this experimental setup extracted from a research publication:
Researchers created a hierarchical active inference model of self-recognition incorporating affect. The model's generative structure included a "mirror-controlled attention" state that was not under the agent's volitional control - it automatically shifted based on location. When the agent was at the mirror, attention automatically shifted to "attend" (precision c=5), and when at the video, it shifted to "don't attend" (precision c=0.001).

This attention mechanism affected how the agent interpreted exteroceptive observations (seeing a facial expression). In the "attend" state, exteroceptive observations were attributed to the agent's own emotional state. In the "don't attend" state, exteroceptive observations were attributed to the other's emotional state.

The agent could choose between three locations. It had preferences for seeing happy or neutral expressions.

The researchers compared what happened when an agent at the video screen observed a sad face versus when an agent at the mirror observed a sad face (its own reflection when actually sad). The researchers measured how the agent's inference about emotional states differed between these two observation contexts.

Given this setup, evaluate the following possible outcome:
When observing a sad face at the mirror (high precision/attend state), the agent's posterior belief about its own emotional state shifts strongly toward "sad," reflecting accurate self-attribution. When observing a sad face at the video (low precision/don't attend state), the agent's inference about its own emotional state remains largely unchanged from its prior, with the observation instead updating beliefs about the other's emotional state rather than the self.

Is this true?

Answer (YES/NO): NO